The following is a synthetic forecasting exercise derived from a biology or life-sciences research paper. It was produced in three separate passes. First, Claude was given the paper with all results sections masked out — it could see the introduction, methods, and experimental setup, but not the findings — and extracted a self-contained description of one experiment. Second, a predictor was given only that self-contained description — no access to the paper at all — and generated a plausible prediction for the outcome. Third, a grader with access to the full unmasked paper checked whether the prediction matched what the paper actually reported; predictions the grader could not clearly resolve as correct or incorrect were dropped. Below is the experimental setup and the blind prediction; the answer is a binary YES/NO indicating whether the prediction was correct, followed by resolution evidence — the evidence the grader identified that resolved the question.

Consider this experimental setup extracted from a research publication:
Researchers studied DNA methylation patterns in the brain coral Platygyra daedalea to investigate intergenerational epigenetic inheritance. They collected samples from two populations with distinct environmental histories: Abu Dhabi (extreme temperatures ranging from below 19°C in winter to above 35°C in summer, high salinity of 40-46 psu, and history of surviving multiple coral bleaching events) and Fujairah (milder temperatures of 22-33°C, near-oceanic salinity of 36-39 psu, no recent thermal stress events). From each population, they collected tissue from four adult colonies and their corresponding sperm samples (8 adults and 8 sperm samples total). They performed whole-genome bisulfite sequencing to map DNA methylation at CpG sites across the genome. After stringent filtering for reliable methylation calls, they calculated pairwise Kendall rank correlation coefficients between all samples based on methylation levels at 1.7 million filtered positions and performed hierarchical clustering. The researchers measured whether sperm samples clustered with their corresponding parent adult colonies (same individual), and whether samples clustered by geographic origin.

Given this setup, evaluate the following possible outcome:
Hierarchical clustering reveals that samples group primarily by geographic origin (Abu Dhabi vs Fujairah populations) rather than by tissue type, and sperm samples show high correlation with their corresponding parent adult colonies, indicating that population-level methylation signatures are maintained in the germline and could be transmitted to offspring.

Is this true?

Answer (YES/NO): NO